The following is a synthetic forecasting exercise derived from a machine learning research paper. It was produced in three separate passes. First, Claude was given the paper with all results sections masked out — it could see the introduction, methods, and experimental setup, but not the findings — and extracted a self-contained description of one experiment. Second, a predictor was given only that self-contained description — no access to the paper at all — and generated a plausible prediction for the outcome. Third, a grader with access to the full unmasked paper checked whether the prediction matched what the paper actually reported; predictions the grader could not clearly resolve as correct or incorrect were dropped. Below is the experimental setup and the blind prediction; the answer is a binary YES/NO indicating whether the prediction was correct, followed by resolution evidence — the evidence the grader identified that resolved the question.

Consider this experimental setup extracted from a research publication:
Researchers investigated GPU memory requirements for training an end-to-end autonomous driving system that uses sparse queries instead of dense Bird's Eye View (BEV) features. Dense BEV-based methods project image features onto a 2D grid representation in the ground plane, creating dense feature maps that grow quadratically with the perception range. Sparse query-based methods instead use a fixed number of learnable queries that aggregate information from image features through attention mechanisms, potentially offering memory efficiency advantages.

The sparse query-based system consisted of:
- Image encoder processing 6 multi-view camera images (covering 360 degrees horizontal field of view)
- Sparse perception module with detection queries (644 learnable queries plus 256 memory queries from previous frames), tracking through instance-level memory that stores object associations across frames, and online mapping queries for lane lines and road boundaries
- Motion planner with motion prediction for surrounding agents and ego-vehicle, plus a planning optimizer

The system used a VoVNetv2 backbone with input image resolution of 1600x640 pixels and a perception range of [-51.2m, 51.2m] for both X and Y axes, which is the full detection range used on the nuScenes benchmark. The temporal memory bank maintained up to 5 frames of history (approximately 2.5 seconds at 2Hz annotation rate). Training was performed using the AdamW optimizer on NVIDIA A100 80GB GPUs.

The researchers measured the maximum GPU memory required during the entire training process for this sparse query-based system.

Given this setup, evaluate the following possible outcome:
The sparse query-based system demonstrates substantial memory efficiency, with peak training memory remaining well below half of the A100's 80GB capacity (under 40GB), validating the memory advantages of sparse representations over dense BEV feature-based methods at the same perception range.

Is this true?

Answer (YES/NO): YES